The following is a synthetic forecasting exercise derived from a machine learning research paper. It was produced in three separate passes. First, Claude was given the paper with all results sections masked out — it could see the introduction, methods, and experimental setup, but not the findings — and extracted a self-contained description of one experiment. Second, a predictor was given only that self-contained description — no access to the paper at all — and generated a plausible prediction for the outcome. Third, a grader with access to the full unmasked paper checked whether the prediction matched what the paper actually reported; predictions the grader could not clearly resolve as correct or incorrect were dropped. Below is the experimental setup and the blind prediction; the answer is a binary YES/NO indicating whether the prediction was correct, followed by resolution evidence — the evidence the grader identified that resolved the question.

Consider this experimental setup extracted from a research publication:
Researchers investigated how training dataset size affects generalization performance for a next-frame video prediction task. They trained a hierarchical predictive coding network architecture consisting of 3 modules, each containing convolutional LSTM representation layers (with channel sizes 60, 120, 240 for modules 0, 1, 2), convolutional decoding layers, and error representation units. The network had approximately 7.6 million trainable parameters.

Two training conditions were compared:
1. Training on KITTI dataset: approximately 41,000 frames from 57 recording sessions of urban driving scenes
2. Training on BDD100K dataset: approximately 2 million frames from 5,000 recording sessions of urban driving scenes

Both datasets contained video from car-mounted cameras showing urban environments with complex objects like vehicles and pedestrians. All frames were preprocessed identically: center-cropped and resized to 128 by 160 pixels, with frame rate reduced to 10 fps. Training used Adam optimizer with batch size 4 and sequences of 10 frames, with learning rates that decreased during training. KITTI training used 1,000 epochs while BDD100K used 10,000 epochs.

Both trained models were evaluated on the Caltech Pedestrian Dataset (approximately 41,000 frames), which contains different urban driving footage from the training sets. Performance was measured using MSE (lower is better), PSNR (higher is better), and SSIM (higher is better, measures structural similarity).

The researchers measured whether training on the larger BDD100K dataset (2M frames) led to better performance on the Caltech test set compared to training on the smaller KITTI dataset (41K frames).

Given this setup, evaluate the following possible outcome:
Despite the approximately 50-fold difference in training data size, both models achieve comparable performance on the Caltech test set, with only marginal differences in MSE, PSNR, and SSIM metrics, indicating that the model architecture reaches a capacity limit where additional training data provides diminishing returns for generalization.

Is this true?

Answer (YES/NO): NO